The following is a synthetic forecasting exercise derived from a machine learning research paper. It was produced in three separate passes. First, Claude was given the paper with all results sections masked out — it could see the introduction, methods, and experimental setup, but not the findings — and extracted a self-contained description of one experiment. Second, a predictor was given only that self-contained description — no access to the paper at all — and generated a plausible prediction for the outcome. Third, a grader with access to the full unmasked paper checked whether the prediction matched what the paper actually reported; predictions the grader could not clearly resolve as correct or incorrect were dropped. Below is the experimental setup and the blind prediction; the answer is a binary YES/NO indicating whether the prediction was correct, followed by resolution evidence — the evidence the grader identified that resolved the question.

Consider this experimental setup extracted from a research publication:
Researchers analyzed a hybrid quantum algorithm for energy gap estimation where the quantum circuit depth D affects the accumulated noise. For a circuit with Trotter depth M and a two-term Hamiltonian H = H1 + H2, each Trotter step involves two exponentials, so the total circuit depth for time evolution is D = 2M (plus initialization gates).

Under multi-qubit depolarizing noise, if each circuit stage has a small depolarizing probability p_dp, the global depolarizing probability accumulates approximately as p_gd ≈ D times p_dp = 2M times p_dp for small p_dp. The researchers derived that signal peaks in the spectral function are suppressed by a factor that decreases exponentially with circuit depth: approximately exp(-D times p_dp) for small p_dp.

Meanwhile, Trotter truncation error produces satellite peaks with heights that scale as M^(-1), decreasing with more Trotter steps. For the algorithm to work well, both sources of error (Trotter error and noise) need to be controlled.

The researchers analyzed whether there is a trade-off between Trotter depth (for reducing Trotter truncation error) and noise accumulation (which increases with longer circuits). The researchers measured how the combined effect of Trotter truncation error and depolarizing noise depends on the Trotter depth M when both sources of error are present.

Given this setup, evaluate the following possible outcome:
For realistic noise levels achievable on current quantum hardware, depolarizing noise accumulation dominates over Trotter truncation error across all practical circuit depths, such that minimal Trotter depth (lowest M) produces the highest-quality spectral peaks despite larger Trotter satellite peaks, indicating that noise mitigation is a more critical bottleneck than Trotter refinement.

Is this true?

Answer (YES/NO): NO